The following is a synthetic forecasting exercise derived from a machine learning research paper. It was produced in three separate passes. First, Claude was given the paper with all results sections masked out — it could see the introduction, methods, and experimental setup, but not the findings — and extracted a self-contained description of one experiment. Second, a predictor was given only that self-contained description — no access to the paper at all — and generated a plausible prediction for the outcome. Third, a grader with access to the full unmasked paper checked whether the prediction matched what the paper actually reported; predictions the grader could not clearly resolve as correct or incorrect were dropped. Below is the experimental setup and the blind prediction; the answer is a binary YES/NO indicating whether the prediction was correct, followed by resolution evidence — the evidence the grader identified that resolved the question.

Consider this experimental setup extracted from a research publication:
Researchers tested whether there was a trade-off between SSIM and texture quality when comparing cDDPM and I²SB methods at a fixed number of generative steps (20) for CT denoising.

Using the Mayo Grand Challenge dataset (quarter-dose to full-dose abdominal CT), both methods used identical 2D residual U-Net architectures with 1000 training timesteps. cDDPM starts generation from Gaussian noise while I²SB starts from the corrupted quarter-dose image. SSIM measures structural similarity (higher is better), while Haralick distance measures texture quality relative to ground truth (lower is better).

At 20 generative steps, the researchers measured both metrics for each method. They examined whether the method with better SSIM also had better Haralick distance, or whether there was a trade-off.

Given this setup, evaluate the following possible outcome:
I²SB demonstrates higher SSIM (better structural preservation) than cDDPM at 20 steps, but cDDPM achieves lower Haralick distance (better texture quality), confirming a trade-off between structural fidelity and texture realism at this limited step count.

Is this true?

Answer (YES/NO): NO